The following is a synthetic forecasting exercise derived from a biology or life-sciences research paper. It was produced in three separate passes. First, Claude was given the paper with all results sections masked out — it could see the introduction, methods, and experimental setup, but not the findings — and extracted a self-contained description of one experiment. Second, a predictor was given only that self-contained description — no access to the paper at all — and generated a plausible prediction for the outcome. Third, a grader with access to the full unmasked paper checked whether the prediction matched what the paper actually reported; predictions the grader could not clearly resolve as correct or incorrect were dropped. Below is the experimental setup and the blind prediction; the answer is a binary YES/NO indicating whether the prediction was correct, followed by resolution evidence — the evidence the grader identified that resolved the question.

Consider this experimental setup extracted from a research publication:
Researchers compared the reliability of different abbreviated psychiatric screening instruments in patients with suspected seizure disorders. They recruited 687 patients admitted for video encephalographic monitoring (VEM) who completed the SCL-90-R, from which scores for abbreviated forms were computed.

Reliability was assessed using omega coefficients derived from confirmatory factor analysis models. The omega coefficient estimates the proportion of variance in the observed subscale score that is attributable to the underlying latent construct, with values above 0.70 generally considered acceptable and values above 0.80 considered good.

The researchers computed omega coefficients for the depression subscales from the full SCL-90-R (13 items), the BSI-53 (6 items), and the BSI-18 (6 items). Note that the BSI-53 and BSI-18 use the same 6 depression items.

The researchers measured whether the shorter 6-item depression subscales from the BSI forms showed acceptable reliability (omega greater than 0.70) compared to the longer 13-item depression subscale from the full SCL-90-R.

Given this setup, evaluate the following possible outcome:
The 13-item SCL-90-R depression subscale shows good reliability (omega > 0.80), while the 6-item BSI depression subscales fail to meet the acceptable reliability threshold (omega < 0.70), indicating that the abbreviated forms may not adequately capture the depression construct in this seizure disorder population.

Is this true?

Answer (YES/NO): NO